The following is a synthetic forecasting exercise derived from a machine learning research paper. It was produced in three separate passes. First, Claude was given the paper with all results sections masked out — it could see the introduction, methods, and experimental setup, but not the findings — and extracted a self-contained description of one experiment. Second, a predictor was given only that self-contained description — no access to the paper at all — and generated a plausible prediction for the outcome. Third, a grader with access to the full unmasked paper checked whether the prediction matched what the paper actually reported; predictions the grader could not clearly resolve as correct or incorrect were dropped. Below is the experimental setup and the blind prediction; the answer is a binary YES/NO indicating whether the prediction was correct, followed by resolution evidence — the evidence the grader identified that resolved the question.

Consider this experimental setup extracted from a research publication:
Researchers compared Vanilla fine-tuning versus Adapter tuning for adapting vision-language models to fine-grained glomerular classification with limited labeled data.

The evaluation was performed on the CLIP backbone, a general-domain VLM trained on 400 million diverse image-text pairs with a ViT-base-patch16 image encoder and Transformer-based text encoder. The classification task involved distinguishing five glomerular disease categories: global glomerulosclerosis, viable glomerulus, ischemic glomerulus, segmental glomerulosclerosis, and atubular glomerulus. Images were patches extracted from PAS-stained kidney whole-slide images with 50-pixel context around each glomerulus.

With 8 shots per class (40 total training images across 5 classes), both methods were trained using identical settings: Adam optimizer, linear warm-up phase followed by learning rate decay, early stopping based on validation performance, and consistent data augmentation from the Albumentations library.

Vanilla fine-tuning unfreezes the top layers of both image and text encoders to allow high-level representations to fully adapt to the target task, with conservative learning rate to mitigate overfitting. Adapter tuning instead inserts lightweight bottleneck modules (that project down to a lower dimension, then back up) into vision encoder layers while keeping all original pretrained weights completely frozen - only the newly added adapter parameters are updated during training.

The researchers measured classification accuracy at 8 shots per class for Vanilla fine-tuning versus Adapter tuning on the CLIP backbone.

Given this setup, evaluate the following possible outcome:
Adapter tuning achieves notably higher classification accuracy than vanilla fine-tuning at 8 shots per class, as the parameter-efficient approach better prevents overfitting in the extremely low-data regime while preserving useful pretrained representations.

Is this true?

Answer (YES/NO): YES